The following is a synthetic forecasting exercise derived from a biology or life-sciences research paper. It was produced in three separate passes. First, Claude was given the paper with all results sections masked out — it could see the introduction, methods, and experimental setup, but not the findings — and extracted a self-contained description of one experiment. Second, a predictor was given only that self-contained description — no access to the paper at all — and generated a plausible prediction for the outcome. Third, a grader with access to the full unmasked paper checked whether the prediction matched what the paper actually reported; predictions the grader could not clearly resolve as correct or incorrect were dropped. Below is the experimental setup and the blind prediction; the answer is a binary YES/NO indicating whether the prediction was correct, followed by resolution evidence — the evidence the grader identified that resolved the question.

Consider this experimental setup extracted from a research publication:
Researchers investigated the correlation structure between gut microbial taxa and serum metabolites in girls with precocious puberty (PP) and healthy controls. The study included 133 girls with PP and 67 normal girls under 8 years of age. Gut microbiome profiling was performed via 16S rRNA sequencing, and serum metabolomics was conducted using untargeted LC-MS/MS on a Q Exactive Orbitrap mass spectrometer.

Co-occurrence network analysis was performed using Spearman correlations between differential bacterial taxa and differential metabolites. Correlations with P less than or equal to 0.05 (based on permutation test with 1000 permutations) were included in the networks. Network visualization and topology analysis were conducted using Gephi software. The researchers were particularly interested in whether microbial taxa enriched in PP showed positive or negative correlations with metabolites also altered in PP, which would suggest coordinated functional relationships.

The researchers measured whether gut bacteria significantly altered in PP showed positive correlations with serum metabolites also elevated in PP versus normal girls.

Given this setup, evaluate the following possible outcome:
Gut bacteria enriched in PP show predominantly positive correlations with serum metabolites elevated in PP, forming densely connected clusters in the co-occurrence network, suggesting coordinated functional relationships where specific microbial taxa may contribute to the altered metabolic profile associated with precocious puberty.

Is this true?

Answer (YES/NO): NO